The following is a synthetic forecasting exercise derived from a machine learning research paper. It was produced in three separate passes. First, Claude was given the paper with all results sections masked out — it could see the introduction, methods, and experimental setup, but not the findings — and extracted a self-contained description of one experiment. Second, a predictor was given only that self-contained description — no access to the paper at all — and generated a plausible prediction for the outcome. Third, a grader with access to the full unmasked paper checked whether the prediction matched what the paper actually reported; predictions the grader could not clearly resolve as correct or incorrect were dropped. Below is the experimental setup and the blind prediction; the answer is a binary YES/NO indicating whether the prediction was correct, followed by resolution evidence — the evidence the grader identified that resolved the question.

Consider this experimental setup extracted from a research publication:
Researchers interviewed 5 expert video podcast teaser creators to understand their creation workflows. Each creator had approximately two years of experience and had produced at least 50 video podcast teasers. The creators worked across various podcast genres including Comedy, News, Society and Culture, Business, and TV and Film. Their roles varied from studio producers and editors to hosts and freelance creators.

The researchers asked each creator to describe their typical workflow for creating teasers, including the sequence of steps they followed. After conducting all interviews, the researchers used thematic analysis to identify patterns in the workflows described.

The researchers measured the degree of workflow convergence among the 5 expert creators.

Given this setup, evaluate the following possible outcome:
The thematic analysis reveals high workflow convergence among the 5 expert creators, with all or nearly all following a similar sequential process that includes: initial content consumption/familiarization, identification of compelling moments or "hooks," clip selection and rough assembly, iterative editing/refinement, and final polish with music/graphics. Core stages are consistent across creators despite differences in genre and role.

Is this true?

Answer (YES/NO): YES